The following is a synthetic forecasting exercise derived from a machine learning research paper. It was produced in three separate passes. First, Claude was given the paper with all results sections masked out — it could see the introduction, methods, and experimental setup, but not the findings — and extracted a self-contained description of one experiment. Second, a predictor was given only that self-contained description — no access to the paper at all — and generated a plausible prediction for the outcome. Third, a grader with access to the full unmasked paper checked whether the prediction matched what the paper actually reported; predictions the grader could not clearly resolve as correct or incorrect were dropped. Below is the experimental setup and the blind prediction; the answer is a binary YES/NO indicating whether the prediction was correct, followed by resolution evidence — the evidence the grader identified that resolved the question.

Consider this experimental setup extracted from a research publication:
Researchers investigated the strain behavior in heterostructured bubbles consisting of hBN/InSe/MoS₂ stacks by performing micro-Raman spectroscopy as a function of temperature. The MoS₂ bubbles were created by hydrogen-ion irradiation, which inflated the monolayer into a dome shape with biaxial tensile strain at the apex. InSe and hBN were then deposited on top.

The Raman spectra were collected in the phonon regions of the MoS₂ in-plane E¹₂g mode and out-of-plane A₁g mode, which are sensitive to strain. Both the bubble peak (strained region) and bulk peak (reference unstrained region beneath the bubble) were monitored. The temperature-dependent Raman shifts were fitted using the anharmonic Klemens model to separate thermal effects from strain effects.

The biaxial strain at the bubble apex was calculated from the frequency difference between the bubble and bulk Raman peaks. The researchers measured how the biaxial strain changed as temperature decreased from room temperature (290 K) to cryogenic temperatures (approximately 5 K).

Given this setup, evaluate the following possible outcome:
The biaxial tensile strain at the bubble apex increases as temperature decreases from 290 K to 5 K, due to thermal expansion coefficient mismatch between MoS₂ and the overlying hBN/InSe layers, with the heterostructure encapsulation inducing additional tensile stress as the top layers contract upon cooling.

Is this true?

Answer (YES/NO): NO